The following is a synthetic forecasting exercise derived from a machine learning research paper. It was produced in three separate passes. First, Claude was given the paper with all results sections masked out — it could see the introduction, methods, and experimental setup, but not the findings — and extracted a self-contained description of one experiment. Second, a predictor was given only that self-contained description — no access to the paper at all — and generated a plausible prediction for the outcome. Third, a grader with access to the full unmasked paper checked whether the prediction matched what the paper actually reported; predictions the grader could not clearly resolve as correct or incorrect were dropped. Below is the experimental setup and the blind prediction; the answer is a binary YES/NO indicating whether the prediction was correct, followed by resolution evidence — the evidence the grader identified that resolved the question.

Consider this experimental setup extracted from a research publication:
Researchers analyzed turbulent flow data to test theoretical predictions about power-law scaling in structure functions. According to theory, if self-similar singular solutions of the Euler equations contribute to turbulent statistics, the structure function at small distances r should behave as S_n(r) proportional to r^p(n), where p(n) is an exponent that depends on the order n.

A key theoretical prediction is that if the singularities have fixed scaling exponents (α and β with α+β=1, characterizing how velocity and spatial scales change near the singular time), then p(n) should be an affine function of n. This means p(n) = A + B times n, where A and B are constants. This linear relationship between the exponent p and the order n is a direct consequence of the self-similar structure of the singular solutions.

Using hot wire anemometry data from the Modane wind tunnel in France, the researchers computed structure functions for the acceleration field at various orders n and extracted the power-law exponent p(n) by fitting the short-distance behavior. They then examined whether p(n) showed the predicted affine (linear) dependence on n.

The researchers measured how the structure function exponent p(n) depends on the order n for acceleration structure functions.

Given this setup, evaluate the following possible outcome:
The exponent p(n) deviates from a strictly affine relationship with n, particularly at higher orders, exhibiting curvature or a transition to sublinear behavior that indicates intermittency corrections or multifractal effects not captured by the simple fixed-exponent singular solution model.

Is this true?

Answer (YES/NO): NO